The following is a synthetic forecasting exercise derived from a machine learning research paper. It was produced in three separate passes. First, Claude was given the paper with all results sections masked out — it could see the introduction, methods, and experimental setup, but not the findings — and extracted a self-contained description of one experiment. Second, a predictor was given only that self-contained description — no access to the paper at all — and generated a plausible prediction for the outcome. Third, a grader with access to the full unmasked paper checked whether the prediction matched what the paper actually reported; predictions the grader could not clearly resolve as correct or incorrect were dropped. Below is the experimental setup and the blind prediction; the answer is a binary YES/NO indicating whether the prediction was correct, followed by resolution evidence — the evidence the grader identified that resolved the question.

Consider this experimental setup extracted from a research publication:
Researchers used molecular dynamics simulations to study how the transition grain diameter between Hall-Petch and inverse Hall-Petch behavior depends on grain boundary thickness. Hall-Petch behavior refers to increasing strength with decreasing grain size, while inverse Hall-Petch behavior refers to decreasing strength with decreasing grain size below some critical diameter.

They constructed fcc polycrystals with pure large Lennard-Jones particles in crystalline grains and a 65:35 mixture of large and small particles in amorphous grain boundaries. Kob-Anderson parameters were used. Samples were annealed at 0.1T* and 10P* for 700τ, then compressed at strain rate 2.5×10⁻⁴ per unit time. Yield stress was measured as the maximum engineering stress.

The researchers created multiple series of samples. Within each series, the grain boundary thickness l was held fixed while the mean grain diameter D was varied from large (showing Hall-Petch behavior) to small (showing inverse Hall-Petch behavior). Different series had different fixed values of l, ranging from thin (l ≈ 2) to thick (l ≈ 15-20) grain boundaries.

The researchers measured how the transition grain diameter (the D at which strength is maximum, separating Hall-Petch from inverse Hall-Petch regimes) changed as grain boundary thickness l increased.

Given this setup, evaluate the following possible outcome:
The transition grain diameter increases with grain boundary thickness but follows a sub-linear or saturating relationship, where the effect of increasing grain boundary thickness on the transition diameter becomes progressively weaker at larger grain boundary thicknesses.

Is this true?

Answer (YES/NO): NO